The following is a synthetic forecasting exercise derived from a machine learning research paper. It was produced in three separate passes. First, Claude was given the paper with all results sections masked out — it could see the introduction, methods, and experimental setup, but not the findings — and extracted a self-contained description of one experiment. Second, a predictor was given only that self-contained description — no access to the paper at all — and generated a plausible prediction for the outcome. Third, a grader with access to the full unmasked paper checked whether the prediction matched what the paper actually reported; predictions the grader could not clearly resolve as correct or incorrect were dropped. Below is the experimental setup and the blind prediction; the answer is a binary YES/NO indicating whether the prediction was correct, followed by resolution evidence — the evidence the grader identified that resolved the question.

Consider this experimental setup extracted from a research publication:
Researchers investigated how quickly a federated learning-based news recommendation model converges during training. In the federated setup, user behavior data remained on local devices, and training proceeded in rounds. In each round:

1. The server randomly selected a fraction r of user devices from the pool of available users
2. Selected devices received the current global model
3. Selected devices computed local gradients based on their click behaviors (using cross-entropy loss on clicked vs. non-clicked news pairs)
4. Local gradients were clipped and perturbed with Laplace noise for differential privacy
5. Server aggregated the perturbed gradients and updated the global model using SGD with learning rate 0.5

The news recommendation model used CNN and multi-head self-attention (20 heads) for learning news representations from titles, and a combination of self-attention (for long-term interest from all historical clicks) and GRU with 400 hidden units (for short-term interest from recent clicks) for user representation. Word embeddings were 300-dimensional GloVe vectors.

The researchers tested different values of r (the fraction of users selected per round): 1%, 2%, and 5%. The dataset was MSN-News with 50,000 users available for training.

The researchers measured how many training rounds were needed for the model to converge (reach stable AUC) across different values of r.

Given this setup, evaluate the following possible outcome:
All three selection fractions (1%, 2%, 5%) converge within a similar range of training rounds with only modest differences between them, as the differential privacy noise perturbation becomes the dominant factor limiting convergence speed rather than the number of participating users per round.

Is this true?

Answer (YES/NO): NO